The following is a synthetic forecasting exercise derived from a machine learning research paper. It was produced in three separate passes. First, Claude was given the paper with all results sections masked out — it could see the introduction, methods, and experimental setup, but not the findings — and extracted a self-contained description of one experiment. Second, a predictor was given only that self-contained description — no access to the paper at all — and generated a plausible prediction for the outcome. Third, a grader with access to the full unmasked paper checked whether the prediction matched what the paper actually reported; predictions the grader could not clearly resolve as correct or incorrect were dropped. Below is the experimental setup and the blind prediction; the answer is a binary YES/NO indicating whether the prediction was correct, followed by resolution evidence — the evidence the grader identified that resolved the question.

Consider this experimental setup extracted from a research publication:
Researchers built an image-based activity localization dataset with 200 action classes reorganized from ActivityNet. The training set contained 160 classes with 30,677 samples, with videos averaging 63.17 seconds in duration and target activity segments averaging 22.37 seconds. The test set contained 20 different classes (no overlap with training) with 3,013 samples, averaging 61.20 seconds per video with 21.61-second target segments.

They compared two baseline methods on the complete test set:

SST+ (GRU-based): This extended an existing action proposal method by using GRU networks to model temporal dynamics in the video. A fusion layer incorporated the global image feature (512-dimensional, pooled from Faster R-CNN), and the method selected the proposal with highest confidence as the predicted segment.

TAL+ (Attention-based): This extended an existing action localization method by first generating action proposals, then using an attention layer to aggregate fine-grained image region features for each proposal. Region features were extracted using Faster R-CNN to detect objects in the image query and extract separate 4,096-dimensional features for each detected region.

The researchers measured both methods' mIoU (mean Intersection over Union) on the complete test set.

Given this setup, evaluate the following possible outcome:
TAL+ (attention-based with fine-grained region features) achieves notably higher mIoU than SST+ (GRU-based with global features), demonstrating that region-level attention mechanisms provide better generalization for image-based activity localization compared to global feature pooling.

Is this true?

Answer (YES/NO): NO